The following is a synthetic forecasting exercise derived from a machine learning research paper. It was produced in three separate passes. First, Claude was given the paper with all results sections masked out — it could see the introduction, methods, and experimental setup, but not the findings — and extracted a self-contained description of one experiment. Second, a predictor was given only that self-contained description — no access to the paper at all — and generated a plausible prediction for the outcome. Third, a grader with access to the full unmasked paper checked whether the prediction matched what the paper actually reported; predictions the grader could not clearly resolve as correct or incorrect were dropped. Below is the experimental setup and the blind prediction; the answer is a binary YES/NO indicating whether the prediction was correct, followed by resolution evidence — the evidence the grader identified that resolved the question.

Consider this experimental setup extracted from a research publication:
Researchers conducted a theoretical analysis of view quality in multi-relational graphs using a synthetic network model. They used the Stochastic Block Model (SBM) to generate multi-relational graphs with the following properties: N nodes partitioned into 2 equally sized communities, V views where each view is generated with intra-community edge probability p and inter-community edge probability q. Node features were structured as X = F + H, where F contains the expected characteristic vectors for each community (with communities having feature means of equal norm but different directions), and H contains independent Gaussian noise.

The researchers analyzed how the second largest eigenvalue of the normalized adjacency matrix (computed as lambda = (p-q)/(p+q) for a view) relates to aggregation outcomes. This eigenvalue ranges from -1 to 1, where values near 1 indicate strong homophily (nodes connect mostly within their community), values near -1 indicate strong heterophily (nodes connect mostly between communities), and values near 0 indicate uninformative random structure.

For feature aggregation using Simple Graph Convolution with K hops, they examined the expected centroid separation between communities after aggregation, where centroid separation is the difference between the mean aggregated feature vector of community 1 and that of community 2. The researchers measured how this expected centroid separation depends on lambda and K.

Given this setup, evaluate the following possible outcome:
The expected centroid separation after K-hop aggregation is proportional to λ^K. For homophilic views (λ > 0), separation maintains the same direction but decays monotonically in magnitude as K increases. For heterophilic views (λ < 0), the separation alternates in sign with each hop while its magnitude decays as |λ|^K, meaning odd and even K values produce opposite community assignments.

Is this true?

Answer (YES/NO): YES